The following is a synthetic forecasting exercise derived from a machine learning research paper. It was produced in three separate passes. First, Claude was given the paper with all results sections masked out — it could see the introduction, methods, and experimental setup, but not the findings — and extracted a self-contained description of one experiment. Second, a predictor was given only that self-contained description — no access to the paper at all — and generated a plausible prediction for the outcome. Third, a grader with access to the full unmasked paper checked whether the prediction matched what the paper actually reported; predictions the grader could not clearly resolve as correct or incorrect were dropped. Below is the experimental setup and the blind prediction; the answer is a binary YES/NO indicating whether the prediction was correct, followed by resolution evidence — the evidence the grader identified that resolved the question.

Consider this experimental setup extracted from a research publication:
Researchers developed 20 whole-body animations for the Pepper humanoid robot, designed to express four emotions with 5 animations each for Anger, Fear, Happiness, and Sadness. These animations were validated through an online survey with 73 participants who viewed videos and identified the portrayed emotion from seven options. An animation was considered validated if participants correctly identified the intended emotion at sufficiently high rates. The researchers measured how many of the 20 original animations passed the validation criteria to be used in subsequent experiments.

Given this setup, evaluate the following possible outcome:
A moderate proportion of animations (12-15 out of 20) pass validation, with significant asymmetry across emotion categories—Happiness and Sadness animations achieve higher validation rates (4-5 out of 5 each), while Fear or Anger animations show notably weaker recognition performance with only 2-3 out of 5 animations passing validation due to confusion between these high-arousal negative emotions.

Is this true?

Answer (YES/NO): NO